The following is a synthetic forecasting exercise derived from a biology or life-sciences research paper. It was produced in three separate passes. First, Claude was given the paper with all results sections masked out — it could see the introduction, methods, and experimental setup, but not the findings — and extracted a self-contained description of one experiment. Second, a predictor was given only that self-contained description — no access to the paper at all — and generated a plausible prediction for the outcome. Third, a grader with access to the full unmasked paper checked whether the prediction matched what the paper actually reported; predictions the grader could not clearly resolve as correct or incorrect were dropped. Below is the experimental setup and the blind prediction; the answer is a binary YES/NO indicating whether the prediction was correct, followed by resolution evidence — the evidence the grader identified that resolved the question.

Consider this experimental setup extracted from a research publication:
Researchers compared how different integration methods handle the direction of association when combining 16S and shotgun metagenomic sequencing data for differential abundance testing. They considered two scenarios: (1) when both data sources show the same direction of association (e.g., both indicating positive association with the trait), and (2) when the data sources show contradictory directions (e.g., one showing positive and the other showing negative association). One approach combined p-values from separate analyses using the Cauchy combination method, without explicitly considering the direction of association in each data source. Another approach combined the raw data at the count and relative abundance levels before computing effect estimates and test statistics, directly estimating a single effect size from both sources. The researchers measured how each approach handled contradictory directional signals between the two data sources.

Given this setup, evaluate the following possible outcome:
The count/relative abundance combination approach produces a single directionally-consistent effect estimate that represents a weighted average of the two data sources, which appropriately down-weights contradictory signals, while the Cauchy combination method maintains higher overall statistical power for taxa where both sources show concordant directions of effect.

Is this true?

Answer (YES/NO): NO